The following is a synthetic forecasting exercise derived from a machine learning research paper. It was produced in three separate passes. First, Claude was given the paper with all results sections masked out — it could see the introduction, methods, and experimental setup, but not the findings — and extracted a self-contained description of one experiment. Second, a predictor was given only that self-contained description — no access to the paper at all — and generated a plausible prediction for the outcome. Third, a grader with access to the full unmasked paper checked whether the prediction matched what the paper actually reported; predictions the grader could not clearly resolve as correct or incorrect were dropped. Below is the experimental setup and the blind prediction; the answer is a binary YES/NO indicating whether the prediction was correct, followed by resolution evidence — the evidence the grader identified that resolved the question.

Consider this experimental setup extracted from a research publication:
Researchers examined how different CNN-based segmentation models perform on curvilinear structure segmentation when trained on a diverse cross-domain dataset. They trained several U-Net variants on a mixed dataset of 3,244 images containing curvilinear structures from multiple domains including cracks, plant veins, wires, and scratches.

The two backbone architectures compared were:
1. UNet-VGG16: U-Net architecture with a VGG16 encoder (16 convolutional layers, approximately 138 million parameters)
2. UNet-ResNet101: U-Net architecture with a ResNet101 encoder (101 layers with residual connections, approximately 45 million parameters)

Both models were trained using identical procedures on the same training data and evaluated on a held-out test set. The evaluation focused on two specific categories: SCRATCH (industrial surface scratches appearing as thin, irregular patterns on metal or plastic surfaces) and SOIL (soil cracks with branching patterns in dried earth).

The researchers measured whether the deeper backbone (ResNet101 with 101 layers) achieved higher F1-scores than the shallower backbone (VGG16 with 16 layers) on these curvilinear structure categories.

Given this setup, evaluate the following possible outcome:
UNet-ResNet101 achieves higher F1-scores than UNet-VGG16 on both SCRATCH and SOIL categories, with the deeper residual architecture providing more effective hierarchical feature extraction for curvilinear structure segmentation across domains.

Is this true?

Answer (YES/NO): NO